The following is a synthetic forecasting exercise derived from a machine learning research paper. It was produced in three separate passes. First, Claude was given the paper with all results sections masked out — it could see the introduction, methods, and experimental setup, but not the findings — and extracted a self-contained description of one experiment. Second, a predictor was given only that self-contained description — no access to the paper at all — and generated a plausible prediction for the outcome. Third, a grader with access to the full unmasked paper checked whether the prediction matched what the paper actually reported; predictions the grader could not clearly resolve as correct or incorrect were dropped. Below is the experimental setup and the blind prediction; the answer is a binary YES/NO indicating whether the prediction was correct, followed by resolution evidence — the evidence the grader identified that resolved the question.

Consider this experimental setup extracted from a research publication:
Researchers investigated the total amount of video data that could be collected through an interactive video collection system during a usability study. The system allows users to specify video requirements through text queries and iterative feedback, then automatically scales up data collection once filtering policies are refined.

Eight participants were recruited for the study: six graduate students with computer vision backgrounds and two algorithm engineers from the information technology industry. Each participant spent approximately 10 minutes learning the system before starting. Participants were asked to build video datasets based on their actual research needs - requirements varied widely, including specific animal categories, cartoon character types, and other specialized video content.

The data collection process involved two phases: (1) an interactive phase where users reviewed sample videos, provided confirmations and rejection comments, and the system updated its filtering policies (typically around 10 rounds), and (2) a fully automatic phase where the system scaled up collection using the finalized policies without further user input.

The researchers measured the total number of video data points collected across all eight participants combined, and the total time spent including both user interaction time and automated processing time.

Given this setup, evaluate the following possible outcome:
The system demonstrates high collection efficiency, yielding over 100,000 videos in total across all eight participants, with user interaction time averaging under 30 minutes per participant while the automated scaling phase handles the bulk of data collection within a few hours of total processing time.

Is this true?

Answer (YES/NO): NO